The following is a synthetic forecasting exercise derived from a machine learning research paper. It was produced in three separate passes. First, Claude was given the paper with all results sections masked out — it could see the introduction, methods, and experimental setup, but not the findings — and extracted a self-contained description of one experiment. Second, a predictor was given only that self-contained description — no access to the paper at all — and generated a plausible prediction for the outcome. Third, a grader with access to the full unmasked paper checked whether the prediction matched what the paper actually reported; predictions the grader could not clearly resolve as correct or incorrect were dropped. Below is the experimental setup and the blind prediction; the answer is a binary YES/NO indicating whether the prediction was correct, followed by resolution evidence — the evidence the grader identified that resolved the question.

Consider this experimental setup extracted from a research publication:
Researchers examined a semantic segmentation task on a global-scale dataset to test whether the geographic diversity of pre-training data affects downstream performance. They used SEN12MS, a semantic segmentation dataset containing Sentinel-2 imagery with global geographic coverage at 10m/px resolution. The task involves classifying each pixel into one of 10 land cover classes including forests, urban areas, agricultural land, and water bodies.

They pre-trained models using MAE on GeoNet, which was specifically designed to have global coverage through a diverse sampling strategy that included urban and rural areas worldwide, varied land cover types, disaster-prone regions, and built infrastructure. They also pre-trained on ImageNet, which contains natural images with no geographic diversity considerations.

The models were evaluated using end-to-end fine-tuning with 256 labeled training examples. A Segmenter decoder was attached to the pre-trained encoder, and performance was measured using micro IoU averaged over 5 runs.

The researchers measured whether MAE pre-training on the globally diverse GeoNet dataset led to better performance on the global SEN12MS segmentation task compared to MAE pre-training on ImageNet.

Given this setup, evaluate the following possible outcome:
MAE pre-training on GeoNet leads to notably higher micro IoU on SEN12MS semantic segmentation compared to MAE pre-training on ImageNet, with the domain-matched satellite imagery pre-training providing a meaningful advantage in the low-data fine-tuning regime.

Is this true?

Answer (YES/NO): NO